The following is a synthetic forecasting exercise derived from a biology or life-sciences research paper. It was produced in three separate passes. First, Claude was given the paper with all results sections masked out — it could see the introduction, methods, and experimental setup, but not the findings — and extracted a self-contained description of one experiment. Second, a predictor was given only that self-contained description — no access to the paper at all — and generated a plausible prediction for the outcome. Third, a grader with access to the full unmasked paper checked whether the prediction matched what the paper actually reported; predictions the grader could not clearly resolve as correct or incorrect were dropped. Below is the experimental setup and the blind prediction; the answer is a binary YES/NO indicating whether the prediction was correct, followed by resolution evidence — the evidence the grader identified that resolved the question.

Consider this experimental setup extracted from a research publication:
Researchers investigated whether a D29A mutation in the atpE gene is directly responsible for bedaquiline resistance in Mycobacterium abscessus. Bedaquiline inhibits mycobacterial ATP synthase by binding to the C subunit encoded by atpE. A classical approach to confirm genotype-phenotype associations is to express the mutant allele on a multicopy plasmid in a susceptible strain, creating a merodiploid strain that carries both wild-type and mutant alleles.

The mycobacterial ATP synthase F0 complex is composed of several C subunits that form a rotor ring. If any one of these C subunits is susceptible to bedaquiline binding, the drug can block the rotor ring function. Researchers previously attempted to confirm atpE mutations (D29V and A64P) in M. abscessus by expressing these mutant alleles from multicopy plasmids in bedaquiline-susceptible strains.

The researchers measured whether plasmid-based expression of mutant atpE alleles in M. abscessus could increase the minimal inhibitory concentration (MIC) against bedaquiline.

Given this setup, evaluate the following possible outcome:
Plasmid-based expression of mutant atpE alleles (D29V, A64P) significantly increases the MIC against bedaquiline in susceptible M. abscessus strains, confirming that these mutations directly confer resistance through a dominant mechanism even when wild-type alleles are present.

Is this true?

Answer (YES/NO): NO